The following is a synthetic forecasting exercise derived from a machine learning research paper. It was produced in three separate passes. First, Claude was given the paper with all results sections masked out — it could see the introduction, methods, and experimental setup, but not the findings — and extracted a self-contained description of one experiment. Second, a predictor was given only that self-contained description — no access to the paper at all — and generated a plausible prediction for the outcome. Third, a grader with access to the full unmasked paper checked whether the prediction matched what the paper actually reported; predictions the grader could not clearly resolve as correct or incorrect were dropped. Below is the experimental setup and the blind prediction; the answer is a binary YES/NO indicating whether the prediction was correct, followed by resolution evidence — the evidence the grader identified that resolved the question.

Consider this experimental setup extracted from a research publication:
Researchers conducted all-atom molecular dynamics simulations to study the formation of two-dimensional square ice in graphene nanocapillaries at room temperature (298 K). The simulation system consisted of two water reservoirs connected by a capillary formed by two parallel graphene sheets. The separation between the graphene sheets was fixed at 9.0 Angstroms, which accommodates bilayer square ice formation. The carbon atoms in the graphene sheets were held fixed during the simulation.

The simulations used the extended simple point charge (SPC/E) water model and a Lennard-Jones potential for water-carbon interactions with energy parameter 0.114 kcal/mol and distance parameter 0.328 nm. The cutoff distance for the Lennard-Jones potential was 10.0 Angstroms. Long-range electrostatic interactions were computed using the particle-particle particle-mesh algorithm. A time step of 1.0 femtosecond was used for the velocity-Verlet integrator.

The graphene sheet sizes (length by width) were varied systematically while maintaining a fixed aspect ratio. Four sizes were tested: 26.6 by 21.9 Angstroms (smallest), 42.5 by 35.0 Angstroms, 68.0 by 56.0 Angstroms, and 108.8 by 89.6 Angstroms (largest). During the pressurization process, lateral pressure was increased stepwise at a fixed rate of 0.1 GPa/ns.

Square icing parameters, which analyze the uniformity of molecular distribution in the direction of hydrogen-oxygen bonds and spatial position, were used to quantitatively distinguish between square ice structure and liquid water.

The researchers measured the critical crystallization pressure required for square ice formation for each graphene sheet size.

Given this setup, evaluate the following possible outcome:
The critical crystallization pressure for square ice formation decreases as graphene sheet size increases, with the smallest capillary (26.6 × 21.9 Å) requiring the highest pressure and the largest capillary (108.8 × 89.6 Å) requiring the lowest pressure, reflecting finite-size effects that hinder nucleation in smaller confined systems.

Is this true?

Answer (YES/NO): YES